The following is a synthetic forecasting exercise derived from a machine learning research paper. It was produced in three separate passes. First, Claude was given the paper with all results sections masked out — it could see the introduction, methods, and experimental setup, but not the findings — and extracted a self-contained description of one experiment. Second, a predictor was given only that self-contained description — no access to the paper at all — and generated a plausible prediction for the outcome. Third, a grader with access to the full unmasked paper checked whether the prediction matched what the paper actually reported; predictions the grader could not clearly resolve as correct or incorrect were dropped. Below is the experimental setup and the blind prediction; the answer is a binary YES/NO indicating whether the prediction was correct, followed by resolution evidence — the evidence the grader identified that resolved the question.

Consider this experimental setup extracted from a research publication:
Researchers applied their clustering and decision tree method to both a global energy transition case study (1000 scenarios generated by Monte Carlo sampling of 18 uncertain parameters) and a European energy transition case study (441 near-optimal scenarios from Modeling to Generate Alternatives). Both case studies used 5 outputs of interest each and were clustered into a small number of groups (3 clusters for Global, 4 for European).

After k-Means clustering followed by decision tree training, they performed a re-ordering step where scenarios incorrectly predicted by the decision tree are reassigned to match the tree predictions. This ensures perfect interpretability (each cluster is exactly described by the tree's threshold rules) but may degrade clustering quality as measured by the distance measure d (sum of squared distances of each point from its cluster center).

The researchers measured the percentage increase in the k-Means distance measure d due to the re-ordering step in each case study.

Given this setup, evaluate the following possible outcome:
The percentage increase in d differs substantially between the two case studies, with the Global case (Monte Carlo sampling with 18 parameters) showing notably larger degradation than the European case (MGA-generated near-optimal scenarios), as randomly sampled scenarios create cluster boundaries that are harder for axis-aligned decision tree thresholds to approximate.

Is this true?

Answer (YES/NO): NO